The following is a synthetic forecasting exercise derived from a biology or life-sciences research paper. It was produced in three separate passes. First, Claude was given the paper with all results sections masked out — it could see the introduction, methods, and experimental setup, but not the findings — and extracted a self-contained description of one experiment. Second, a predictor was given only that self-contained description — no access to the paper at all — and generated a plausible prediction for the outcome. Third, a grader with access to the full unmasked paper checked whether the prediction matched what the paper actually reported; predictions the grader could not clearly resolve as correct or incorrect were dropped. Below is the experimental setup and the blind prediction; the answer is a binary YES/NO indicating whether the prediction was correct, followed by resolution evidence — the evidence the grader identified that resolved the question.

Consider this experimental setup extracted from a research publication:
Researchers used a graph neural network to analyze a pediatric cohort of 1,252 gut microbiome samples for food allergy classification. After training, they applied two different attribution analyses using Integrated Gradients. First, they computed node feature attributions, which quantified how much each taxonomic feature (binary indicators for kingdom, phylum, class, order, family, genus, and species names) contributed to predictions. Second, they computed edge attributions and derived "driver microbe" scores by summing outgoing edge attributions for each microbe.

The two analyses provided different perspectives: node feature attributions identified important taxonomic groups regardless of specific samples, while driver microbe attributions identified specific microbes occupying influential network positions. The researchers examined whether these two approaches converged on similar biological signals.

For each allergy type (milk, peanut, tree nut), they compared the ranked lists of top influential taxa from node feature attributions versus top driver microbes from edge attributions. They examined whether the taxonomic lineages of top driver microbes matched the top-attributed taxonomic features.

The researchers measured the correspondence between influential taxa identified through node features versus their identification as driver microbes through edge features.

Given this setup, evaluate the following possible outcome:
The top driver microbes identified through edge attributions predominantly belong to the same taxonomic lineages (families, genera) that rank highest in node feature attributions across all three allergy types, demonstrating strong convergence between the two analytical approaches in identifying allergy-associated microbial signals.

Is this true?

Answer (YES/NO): YES